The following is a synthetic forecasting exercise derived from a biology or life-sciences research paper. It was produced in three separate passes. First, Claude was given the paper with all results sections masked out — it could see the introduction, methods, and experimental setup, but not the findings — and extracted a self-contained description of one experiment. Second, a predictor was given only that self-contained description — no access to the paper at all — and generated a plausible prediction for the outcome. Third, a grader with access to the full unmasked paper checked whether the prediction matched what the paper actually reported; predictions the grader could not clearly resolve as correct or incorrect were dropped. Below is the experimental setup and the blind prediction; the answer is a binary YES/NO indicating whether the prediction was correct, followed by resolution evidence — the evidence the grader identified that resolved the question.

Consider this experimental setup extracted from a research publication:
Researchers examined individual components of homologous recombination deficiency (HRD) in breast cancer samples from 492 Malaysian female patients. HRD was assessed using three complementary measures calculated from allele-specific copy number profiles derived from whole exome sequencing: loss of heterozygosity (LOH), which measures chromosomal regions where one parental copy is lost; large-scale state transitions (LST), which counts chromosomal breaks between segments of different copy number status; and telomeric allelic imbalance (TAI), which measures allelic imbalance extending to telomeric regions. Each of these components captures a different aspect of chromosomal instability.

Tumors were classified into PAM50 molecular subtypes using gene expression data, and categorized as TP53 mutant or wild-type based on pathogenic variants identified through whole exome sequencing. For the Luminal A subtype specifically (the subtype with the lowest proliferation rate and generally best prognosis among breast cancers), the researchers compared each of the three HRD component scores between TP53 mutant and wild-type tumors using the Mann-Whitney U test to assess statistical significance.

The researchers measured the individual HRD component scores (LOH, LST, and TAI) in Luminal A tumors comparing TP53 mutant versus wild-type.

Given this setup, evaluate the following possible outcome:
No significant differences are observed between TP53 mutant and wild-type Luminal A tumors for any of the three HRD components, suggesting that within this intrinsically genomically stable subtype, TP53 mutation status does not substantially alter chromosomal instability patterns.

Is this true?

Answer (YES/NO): NO